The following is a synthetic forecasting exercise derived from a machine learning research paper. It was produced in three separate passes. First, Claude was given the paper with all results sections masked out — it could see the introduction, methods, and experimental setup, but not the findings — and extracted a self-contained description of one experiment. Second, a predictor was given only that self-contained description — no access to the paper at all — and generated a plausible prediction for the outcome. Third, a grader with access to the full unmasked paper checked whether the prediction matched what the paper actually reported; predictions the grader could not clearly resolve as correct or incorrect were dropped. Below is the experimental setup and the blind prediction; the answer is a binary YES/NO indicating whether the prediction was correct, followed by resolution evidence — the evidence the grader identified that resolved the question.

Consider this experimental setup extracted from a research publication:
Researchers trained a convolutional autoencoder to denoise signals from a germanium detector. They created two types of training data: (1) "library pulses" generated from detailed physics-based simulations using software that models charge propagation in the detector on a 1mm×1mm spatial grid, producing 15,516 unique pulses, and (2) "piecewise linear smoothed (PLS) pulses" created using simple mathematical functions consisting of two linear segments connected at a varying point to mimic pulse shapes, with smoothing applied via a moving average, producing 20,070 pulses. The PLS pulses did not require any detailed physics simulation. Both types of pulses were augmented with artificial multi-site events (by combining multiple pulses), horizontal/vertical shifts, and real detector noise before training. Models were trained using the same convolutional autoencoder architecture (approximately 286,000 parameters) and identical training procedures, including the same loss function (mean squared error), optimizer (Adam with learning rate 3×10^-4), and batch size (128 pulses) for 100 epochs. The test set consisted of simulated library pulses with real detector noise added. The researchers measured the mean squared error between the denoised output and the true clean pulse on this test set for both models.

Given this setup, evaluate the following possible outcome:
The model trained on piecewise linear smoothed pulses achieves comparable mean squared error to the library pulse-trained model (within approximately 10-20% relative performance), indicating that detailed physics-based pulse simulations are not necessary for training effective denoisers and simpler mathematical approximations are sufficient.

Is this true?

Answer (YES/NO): YES